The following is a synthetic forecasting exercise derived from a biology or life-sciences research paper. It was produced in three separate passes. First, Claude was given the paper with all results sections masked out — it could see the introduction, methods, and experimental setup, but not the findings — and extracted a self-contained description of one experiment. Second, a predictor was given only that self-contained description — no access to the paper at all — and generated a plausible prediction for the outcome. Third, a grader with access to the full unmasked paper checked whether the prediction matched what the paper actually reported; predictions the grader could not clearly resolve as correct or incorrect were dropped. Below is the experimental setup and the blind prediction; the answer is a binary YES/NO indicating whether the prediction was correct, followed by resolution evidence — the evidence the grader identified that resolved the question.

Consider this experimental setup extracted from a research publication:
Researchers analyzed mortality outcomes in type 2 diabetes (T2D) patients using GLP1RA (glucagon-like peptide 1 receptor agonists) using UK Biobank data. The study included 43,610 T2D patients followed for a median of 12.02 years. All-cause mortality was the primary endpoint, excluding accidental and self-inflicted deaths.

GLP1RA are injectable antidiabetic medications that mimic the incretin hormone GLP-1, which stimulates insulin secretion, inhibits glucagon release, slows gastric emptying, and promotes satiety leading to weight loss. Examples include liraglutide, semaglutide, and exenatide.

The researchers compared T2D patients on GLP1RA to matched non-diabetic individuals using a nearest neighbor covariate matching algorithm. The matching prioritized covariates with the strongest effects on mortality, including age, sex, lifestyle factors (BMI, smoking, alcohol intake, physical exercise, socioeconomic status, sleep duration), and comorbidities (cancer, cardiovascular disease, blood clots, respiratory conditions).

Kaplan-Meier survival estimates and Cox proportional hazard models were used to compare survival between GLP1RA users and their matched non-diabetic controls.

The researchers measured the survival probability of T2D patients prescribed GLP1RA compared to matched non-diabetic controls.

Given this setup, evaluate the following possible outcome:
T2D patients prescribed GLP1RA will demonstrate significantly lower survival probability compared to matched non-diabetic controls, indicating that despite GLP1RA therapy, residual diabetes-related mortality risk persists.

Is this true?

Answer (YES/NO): NO